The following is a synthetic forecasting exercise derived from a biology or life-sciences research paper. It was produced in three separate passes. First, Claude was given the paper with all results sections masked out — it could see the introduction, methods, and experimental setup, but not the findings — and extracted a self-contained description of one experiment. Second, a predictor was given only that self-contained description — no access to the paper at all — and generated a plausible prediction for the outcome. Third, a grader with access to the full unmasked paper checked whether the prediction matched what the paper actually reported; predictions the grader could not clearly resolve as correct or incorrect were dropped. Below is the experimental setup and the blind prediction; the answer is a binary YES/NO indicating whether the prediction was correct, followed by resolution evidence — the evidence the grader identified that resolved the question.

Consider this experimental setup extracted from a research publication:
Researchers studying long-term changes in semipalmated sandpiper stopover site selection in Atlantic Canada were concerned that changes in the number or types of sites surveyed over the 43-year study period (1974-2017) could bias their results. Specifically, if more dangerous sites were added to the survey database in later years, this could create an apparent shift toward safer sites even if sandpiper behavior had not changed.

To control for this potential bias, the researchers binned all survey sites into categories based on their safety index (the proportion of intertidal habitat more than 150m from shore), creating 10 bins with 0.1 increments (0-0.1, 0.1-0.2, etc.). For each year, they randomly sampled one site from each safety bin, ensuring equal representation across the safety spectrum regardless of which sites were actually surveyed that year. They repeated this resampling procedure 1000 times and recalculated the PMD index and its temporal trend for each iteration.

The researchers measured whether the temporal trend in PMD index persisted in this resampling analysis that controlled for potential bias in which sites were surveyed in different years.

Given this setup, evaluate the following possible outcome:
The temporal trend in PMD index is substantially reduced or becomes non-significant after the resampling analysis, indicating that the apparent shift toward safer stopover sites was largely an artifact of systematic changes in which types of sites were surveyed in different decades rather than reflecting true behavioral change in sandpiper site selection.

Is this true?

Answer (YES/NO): NO